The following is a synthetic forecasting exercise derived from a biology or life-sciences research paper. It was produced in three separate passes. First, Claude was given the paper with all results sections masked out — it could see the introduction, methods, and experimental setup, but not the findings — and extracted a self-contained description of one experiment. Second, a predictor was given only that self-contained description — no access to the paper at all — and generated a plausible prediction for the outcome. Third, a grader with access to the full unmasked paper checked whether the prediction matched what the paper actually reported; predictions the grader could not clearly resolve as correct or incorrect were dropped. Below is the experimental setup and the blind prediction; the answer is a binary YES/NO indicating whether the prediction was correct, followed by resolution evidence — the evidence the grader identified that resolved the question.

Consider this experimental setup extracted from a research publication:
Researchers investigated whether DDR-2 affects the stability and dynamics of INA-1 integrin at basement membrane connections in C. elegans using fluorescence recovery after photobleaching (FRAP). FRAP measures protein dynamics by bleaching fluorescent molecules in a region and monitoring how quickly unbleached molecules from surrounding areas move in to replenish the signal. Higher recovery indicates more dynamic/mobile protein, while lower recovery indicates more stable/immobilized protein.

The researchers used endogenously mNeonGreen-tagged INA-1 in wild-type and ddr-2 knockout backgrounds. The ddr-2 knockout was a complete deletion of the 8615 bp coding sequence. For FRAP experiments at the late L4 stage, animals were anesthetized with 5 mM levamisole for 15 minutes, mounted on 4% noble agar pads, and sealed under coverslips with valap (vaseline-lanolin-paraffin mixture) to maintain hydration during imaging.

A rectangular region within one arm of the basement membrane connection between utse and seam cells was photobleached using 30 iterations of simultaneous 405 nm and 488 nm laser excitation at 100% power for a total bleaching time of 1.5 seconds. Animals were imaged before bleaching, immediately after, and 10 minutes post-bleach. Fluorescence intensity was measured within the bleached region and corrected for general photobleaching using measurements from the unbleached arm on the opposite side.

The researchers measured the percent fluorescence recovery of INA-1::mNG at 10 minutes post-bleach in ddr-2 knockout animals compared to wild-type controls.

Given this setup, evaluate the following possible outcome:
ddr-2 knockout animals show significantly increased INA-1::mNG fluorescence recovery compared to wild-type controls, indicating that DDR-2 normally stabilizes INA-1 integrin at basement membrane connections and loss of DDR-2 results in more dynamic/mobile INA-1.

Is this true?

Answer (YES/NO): YES